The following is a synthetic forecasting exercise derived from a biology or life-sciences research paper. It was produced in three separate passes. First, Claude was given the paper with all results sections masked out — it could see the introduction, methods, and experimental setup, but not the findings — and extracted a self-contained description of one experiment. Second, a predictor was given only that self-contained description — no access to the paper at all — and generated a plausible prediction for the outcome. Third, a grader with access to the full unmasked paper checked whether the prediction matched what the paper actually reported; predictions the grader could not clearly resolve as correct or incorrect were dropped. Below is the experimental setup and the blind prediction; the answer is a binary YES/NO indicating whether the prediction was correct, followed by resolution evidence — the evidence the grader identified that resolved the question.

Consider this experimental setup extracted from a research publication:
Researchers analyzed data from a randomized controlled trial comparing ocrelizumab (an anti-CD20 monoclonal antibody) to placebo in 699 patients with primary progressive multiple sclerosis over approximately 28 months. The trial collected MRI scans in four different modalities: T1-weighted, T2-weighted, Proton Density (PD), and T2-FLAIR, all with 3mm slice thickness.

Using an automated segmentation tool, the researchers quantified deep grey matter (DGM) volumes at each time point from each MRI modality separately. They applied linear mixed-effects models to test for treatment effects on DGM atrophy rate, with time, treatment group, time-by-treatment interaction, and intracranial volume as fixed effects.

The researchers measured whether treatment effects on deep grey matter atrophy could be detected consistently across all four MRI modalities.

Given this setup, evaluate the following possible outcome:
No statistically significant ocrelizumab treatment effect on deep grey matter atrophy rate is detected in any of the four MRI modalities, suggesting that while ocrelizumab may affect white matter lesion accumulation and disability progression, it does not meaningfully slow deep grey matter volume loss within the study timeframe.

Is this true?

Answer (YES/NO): NO